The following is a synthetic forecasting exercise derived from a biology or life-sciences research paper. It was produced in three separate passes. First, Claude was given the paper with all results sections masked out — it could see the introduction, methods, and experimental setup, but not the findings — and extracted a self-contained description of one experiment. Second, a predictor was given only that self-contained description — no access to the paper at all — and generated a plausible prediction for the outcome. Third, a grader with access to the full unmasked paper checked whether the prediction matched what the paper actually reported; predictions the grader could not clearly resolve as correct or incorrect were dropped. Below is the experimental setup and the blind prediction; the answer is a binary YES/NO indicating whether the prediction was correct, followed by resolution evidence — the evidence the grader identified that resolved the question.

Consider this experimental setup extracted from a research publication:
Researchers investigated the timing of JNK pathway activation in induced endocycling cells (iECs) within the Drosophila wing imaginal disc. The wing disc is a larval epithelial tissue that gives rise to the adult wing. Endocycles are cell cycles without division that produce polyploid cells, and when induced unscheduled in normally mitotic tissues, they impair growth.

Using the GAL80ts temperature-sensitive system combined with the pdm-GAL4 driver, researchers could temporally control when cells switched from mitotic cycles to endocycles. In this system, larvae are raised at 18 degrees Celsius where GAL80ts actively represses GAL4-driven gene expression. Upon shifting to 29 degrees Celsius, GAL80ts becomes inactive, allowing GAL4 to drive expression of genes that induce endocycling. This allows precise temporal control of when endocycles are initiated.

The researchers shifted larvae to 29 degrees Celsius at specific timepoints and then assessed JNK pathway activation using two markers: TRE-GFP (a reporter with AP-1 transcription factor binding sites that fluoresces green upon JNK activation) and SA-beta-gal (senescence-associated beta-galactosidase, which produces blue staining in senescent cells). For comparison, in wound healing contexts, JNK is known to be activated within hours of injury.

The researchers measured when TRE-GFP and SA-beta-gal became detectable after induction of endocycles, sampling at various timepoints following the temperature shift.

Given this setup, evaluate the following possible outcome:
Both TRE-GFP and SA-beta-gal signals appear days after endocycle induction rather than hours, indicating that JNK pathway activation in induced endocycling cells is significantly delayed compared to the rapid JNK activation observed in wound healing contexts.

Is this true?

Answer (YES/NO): YES